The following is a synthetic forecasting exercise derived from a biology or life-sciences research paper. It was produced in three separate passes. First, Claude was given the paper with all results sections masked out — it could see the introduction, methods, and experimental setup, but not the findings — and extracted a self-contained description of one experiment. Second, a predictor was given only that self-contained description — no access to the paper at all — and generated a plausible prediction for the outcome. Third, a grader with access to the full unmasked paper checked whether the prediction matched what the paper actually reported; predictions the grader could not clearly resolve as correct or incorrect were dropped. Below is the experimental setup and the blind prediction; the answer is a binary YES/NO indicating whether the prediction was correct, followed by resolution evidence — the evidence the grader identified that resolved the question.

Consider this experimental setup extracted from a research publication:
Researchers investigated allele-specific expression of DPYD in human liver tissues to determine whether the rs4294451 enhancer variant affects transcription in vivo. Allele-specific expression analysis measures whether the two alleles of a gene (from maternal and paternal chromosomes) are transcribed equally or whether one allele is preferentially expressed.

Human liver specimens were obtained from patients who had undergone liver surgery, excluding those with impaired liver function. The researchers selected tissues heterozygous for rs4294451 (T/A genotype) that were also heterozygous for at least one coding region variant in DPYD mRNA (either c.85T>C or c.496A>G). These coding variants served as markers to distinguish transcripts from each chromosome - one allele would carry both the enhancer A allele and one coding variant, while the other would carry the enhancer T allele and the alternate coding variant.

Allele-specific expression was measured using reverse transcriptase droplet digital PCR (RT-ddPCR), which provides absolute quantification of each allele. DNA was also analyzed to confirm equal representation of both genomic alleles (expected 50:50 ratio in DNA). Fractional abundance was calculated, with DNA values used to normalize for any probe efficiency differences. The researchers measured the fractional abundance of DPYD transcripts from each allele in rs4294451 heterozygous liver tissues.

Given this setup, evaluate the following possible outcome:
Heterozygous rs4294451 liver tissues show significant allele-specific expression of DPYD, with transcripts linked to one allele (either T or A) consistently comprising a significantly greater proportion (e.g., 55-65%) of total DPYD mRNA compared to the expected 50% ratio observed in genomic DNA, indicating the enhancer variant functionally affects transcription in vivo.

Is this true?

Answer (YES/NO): YES